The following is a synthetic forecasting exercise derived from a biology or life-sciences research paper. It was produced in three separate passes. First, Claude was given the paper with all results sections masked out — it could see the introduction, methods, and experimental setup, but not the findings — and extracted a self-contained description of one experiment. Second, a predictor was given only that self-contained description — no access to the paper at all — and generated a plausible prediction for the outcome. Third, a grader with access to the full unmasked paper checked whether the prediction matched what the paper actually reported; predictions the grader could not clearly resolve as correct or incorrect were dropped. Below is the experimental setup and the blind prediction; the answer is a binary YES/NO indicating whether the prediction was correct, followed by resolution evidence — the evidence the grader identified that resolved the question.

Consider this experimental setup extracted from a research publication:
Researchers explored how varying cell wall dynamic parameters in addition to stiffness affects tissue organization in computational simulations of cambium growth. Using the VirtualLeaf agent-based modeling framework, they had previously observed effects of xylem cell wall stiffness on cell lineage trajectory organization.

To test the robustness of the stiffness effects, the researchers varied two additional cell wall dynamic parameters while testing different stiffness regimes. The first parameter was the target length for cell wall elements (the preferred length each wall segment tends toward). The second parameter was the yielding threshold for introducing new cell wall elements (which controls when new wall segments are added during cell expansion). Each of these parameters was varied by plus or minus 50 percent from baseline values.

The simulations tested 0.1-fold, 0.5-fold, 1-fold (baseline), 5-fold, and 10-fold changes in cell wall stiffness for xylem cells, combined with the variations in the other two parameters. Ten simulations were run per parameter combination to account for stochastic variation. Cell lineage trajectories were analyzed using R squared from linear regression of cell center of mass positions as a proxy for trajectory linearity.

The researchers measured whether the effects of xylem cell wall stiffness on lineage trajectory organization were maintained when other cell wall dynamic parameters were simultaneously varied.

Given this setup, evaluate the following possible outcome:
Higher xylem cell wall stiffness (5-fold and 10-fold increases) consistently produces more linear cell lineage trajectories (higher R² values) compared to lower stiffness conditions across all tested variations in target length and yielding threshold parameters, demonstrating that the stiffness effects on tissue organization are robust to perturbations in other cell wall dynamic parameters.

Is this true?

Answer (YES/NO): YES